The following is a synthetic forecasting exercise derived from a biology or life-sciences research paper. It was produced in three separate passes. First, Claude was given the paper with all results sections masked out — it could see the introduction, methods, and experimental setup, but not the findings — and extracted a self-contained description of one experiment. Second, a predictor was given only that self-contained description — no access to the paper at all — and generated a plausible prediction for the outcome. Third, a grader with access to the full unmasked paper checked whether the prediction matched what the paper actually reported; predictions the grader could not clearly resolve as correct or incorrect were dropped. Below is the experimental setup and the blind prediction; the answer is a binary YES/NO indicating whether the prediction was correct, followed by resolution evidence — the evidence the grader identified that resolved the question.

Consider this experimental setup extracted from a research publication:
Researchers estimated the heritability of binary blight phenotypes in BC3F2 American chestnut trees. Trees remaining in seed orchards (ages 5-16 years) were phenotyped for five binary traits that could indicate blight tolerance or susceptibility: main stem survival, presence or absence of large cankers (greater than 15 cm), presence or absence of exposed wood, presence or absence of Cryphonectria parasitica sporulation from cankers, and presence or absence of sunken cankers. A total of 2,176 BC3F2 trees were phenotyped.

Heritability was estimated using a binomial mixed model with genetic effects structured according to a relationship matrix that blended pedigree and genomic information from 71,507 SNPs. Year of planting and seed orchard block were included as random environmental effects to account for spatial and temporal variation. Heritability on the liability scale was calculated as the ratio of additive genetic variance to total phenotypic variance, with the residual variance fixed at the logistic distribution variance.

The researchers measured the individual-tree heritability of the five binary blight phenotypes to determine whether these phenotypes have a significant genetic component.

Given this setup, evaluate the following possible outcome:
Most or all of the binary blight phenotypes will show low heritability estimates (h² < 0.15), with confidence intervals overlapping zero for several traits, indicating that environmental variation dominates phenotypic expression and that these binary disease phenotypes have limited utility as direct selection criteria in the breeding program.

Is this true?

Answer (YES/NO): NO